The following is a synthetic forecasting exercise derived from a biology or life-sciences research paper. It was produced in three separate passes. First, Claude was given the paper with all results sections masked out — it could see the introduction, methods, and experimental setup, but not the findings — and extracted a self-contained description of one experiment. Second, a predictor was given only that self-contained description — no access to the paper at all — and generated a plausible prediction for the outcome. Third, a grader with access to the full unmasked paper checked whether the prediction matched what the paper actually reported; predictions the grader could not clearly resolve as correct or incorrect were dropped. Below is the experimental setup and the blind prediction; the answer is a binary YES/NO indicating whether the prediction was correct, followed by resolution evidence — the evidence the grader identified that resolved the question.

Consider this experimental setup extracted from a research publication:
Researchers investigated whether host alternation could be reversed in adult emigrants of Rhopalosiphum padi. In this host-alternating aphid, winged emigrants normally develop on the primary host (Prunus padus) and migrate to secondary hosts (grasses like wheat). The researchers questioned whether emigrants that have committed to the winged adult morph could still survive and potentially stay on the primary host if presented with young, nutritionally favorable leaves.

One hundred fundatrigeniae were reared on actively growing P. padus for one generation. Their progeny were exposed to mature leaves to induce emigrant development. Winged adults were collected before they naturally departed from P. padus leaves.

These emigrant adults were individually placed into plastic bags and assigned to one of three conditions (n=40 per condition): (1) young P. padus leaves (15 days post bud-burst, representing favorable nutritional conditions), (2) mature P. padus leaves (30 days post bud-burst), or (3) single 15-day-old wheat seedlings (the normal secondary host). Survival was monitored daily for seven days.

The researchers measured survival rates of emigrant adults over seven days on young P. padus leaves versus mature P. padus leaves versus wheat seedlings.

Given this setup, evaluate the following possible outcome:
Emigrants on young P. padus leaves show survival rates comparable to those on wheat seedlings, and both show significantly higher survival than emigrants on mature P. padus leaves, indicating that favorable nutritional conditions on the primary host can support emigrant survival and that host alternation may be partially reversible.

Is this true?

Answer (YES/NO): NO